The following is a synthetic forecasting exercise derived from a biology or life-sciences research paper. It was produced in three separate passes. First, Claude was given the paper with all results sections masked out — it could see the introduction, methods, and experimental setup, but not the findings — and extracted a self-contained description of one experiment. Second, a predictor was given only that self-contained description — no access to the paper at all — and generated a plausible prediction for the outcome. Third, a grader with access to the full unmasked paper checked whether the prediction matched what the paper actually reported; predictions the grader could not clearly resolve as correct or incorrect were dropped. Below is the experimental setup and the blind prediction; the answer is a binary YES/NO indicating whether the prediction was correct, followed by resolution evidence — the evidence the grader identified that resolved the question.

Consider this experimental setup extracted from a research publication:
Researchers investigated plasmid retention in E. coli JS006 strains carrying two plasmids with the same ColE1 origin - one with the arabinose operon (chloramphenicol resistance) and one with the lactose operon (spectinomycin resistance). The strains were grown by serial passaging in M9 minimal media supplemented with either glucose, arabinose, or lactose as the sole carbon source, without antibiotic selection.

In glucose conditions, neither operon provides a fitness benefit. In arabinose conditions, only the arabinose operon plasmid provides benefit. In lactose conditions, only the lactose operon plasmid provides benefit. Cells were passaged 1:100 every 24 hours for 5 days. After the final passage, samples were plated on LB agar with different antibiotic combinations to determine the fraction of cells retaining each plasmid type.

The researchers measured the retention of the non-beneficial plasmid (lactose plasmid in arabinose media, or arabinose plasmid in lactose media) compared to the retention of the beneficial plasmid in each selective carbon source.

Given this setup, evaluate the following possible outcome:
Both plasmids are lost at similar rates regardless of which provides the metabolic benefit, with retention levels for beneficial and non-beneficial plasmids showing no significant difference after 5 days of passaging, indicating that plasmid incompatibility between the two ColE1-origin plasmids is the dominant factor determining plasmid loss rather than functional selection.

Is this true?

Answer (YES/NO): NO